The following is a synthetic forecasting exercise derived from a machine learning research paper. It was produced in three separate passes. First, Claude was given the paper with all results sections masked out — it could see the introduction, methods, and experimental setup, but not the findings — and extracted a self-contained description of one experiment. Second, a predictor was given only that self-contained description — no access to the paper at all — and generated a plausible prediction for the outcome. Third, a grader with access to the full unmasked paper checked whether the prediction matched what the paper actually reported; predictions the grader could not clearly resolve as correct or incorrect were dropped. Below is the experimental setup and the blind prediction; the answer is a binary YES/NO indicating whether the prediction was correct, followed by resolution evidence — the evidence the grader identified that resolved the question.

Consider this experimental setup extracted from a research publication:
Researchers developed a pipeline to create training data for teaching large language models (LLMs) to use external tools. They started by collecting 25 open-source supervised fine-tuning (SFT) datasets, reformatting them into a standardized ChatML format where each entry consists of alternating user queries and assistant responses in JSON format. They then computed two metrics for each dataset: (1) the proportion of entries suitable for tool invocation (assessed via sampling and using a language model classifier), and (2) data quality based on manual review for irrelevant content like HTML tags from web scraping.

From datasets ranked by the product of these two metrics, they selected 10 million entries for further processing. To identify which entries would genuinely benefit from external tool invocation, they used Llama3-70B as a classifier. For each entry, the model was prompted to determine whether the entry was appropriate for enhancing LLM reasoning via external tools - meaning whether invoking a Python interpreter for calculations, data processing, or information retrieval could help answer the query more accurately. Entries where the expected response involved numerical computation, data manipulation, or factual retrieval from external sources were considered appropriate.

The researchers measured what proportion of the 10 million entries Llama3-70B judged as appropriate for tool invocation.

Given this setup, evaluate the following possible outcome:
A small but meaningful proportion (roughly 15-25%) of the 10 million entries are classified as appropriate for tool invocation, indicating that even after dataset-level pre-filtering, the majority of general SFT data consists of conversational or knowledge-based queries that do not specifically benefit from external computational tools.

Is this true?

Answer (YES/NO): YES